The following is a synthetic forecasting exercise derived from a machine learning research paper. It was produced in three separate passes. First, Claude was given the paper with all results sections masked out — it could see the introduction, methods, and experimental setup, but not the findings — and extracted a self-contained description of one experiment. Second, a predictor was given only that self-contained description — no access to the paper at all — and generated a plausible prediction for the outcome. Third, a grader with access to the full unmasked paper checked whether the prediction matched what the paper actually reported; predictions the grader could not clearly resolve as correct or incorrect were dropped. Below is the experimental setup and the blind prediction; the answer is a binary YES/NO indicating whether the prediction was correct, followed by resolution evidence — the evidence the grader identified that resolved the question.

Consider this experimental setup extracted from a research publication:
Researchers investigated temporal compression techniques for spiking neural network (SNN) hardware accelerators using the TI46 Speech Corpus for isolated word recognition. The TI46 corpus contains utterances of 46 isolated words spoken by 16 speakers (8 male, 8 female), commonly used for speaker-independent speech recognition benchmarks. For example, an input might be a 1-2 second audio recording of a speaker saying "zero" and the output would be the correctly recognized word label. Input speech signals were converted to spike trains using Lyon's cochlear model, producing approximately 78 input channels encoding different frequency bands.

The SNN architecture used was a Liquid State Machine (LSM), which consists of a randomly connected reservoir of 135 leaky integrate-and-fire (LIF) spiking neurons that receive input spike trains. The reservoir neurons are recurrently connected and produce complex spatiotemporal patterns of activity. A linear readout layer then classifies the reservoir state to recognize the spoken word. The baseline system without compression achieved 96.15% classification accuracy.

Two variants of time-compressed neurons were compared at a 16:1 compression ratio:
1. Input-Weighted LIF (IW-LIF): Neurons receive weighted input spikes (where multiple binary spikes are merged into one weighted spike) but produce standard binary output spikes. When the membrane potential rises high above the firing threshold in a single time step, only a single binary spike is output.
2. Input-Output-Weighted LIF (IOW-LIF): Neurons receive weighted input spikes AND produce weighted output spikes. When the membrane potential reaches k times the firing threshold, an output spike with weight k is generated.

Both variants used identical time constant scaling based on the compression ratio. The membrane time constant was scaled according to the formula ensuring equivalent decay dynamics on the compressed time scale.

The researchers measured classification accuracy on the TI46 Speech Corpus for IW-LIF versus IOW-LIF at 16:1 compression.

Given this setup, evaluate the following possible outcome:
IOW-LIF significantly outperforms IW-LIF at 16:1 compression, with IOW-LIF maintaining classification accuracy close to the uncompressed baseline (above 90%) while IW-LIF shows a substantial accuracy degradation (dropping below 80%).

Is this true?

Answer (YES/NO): NO